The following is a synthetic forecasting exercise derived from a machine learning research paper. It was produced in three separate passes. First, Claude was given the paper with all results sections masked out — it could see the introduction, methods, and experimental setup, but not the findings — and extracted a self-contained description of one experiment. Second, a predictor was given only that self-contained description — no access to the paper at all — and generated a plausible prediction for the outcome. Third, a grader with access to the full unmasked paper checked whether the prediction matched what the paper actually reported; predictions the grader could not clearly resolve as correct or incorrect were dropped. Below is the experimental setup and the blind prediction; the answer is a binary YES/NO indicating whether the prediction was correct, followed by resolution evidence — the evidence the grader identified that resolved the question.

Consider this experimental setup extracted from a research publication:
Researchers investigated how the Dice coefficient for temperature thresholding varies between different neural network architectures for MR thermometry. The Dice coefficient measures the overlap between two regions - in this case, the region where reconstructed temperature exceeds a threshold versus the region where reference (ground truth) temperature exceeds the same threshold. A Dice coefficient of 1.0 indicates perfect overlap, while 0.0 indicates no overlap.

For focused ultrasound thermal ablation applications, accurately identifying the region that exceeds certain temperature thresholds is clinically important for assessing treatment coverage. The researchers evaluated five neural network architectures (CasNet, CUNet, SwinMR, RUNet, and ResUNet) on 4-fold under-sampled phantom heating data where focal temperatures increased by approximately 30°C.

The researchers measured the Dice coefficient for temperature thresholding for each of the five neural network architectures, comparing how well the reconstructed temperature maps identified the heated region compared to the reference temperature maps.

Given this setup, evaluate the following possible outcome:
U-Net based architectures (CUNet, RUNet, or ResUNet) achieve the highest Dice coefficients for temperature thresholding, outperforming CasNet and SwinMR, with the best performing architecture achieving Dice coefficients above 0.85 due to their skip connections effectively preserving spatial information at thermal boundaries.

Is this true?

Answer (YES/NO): NO